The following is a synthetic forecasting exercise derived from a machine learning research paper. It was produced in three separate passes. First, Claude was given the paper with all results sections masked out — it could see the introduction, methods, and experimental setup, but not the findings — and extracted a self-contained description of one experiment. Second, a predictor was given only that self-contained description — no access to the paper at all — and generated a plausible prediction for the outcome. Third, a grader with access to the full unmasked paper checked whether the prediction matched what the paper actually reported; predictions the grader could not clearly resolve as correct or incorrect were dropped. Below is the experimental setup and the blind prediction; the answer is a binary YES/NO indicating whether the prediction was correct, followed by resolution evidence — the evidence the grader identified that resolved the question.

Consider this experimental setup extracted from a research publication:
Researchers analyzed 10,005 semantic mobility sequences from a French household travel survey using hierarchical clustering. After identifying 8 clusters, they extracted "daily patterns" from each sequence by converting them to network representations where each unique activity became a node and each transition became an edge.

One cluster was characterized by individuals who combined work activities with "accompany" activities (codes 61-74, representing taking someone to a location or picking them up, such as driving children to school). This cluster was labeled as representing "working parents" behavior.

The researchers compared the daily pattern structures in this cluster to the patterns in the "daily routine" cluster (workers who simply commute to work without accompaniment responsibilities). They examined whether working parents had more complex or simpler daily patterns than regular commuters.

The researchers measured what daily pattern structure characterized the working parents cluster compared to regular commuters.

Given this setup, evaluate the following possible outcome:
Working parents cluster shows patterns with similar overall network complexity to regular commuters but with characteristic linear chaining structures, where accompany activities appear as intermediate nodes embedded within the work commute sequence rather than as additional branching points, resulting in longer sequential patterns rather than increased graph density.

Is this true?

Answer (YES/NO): NO